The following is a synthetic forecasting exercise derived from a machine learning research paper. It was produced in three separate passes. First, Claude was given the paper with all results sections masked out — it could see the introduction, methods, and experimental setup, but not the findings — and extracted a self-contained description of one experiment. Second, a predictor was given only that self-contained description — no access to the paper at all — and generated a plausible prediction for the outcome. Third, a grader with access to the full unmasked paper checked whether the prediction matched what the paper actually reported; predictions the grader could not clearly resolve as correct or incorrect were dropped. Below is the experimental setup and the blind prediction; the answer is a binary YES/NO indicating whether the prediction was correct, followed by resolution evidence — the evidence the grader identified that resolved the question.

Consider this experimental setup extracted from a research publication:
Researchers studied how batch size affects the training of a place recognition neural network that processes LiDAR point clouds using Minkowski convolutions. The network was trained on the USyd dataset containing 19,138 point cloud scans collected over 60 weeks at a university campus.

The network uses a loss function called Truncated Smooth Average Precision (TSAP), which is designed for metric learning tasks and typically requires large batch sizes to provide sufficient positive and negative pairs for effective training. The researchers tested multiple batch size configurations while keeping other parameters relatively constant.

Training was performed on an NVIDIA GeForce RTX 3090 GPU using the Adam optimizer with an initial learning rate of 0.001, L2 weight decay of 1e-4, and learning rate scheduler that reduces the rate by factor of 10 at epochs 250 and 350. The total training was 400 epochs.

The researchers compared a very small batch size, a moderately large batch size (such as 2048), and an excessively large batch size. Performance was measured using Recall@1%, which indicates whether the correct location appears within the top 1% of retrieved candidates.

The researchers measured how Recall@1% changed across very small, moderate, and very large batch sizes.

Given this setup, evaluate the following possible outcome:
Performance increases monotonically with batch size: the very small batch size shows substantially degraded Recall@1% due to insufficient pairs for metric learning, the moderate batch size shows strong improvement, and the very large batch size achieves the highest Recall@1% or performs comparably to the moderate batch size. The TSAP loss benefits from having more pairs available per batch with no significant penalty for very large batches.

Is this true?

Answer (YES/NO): NO